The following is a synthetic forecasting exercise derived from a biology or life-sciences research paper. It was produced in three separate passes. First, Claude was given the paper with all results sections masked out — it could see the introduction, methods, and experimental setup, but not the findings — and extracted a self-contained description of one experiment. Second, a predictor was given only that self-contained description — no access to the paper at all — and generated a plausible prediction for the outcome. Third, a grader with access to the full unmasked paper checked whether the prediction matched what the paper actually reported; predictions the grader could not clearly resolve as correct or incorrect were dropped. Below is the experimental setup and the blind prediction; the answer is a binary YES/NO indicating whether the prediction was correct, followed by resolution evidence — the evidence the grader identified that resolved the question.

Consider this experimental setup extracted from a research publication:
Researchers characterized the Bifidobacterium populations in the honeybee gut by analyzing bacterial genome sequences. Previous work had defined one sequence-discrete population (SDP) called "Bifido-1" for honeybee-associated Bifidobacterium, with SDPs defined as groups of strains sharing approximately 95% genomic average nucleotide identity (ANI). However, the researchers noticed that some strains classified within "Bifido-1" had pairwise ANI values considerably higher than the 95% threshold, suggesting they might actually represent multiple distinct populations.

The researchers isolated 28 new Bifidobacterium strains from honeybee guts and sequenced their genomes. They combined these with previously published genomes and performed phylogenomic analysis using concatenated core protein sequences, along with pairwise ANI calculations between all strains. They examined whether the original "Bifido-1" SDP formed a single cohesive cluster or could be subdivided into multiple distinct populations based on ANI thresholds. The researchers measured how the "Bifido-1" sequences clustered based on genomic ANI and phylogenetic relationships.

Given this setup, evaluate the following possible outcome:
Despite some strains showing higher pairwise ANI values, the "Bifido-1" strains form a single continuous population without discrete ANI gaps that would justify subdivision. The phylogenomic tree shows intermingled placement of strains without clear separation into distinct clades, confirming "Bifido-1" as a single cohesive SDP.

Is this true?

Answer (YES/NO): NO